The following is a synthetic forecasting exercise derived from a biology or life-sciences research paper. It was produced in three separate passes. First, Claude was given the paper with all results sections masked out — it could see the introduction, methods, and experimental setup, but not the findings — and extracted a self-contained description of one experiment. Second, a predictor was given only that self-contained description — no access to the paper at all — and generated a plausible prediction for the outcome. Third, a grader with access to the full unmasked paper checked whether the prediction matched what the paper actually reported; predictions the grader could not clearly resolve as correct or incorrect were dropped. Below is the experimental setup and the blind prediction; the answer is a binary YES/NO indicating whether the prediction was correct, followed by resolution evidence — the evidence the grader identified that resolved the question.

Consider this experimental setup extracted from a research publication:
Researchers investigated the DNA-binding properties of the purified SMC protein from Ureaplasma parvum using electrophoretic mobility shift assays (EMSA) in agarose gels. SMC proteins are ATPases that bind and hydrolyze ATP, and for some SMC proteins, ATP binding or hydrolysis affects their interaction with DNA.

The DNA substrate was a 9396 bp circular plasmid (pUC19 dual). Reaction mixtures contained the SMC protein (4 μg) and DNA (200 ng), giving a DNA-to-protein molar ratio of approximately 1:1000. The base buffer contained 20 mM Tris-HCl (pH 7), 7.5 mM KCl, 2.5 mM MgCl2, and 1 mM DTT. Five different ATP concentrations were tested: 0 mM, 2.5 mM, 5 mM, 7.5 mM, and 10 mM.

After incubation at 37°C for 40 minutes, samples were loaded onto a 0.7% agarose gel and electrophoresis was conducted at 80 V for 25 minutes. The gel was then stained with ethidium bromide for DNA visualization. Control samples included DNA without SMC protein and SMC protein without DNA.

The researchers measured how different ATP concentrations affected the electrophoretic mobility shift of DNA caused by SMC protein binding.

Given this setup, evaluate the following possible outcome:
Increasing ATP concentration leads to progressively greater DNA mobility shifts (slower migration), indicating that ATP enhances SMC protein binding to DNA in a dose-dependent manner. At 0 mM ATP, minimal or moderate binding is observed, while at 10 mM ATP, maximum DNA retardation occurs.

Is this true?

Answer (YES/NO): YES